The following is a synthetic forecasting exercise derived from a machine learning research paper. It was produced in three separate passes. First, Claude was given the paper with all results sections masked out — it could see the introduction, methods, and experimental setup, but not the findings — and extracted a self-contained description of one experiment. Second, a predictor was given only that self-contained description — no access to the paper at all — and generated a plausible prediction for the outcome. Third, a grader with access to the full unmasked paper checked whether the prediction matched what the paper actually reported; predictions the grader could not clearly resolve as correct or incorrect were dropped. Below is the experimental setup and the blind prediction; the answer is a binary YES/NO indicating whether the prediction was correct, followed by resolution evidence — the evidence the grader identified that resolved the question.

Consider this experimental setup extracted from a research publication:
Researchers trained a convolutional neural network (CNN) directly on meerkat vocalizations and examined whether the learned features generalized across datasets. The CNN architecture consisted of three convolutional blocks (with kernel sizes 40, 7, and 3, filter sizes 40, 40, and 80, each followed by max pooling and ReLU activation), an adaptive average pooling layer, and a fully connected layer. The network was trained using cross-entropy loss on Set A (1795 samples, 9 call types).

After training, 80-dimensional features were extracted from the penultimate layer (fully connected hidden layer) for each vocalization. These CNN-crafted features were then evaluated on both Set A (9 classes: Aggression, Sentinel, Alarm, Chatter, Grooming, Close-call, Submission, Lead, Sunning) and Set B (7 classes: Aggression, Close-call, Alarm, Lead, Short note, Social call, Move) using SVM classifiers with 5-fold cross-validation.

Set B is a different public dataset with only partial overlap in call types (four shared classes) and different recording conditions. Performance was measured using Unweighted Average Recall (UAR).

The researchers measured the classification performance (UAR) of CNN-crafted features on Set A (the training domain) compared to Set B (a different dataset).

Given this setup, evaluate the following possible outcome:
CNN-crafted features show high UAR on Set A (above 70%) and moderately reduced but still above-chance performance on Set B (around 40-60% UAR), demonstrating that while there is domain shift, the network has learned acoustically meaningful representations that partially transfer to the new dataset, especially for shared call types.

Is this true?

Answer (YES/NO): NO